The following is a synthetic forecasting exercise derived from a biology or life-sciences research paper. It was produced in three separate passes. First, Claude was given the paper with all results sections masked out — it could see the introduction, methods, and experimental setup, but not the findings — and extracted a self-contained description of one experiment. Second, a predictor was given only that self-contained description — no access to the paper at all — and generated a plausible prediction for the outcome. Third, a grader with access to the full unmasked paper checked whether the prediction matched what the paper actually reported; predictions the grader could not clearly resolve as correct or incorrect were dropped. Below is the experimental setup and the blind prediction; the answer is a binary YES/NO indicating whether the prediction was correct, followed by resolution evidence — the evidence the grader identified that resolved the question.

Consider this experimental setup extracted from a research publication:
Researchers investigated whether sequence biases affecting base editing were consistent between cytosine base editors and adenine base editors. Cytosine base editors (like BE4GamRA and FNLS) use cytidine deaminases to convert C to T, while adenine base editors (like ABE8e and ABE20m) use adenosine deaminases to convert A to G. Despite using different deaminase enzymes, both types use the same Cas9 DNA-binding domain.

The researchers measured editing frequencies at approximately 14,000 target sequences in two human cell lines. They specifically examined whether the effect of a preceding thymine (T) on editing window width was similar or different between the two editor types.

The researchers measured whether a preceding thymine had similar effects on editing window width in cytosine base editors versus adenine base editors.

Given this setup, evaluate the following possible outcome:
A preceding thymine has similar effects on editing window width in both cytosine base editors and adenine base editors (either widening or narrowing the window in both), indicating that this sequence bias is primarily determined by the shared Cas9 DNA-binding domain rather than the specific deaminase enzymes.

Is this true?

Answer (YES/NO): NO